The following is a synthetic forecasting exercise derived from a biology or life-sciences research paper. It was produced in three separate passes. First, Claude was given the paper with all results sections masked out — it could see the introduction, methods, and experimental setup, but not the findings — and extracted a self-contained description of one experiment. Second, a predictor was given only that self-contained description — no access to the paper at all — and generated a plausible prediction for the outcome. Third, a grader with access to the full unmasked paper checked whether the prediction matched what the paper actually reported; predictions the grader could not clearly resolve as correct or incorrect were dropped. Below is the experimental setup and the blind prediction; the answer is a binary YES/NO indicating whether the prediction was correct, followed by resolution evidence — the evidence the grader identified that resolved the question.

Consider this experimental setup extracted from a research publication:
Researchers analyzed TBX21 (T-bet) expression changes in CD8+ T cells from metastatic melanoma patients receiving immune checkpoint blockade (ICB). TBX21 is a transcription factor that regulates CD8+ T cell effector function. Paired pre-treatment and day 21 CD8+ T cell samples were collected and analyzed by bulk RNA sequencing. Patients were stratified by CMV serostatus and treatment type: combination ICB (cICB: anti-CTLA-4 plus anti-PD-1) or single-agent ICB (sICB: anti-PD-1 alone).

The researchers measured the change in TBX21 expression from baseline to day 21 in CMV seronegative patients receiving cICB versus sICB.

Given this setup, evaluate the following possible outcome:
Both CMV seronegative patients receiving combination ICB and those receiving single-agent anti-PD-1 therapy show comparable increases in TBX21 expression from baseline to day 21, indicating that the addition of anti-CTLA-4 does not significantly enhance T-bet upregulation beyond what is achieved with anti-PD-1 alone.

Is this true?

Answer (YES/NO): NO